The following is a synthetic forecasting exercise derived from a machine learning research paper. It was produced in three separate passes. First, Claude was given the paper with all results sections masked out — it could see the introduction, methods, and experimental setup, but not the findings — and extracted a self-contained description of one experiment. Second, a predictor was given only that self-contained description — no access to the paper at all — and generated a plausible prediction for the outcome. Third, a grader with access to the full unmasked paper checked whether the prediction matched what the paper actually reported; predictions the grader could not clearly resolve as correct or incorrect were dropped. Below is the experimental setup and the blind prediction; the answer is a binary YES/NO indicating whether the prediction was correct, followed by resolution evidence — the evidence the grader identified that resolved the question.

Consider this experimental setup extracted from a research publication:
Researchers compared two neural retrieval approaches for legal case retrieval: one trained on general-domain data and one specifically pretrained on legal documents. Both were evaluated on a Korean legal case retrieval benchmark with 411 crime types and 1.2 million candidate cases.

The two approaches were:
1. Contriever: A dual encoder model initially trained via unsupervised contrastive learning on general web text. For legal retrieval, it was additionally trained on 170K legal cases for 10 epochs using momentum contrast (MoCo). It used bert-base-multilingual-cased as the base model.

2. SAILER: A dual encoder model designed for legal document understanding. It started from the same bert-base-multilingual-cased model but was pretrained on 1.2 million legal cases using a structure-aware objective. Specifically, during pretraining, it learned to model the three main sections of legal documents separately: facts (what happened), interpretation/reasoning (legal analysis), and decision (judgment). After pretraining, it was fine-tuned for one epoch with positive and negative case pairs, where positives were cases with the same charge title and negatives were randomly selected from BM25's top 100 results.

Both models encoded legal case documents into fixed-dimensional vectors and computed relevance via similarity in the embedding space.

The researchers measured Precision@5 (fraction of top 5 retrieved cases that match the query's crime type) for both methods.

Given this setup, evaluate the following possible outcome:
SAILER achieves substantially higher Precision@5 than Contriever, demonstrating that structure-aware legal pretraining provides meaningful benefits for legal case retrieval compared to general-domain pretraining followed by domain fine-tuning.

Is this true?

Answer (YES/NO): YES